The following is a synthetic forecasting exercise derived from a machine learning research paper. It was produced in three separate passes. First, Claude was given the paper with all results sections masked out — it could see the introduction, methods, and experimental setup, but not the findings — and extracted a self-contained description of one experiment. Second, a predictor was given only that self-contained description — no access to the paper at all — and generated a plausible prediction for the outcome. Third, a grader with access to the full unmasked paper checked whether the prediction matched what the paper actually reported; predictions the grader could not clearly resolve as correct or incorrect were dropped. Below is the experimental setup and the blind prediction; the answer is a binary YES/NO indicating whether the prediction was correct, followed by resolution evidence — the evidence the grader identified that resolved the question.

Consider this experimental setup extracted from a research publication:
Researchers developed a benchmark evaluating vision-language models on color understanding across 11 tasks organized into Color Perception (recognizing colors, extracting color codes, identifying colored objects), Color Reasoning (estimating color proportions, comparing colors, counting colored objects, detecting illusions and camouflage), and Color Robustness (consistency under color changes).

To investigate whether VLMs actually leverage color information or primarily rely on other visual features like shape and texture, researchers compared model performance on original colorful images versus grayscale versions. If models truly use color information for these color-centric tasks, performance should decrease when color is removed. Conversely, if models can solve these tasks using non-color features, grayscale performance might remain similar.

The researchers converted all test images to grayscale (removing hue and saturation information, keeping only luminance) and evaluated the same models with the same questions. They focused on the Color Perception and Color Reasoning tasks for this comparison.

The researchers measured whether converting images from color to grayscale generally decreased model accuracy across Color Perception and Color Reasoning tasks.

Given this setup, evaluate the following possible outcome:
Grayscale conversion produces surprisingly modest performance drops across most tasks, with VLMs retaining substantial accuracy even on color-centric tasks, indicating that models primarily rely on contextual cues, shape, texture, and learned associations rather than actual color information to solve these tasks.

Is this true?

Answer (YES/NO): NO